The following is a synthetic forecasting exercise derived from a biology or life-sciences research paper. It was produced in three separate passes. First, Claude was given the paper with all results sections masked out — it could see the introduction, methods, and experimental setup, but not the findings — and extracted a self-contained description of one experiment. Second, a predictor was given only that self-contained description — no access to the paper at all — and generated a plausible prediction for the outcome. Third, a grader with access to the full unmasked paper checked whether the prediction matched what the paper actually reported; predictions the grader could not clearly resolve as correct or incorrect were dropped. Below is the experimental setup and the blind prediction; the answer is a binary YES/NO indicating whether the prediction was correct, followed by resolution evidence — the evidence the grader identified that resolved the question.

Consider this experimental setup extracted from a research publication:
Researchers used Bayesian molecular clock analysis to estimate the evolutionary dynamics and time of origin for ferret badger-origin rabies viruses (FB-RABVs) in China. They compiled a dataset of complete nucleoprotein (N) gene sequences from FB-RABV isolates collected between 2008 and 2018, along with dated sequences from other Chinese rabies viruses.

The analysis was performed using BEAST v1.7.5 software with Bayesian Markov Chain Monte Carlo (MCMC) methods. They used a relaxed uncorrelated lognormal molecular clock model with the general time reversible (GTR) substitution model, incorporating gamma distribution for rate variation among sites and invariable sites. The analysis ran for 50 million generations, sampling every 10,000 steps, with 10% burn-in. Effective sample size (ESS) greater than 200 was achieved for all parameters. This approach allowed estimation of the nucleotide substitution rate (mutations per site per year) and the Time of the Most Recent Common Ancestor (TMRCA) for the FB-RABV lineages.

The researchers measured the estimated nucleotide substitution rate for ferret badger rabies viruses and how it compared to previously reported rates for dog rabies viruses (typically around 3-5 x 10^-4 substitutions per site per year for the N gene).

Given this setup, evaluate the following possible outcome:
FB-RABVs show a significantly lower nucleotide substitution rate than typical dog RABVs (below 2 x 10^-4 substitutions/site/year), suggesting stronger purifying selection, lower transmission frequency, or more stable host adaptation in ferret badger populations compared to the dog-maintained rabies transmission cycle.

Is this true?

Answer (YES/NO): NO